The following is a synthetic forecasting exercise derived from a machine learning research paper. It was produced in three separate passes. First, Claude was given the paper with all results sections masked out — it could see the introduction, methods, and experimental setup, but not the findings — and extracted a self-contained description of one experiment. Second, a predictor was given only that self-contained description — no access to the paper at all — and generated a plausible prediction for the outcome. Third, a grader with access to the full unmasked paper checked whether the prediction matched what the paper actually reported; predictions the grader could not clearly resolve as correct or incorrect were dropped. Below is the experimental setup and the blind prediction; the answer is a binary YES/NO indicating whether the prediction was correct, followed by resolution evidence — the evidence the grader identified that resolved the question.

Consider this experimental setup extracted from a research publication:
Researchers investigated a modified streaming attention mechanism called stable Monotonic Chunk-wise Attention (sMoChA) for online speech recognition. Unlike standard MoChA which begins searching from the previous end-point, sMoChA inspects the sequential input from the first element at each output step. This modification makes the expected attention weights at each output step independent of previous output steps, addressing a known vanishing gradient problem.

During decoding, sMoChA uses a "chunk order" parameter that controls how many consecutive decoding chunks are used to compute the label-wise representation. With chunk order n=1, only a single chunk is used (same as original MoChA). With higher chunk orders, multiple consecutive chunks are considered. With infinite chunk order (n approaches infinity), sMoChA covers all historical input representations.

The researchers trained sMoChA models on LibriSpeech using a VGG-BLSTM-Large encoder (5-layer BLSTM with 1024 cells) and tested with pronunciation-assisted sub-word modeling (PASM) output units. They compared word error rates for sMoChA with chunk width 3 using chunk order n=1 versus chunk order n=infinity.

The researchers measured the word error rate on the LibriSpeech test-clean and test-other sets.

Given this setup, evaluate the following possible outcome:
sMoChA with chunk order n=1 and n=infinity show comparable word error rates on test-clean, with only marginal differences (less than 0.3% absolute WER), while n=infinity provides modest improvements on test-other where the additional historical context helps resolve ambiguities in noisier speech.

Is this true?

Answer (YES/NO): NO